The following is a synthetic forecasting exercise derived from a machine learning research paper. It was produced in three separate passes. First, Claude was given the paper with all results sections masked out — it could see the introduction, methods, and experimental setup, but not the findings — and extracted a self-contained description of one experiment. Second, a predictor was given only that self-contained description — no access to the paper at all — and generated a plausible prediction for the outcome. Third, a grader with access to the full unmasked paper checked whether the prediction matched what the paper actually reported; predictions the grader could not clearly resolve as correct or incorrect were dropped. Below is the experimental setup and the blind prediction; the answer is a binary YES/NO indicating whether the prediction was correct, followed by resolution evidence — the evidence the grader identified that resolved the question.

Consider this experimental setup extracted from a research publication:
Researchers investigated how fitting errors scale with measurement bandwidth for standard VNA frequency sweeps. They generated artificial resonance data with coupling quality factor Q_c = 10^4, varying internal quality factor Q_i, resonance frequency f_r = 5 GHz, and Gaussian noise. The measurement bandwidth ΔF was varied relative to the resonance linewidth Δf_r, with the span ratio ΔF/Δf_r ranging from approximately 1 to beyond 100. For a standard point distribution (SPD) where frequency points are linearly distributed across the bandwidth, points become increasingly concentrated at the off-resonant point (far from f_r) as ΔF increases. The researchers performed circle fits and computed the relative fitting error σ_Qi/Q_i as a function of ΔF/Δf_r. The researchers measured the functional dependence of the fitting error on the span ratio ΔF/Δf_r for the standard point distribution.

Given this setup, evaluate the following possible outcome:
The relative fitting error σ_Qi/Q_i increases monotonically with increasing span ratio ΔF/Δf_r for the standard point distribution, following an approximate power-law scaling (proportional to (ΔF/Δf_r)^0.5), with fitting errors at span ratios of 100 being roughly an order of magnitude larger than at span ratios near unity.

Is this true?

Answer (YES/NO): YES